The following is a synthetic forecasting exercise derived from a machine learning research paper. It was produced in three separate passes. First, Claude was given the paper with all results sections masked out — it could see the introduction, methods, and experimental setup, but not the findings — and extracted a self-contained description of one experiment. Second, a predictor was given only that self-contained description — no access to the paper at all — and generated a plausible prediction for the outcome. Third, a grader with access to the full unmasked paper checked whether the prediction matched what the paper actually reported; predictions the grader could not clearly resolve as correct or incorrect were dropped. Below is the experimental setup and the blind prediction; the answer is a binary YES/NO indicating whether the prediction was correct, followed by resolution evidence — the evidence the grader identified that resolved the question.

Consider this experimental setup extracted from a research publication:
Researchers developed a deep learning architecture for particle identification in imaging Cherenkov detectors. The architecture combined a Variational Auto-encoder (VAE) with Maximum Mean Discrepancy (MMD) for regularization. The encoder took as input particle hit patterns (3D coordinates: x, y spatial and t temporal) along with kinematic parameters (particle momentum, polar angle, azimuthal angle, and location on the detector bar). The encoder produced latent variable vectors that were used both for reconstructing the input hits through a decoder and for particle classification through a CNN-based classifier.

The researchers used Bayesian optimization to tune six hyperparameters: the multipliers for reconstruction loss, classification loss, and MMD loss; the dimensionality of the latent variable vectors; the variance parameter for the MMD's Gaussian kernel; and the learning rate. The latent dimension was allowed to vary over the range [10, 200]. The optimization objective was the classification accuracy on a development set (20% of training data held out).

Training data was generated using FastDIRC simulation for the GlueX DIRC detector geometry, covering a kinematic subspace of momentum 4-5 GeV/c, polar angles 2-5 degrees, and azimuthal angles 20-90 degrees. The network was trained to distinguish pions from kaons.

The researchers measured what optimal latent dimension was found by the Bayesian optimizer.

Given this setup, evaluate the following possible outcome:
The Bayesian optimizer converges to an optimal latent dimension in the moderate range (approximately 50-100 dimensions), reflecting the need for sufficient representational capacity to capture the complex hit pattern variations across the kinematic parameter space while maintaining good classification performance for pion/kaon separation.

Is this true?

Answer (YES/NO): NO